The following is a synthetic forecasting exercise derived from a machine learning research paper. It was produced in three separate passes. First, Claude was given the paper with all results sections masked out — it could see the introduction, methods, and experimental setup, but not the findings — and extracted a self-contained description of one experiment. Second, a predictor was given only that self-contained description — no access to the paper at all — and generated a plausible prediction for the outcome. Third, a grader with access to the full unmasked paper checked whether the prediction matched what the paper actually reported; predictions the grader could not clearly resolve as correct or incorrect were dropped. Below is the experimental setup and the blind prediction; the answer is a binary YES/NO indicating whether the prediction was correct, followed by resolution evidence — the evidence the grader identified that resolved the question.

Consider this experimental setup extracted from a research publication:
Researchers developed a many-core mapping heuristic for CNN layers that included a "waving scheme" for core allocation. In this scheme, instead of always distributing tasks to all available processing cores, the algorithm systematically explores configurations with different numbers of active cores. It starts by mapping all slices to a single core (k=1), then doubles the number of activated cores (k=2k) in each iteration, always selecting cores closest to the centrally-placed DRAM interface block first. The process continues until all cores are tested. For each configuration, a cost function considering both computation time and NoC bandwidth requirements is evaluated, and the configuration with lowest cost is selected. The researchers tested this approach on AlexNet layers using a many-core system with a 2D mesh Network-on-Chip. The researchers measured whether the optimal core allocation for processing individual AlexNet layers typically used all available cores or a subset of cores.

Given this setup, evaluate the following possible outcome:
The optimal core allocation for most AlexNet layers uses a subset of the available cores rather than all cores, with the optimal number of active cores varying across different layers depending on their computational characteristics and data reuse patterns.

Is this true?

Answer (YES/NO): YES